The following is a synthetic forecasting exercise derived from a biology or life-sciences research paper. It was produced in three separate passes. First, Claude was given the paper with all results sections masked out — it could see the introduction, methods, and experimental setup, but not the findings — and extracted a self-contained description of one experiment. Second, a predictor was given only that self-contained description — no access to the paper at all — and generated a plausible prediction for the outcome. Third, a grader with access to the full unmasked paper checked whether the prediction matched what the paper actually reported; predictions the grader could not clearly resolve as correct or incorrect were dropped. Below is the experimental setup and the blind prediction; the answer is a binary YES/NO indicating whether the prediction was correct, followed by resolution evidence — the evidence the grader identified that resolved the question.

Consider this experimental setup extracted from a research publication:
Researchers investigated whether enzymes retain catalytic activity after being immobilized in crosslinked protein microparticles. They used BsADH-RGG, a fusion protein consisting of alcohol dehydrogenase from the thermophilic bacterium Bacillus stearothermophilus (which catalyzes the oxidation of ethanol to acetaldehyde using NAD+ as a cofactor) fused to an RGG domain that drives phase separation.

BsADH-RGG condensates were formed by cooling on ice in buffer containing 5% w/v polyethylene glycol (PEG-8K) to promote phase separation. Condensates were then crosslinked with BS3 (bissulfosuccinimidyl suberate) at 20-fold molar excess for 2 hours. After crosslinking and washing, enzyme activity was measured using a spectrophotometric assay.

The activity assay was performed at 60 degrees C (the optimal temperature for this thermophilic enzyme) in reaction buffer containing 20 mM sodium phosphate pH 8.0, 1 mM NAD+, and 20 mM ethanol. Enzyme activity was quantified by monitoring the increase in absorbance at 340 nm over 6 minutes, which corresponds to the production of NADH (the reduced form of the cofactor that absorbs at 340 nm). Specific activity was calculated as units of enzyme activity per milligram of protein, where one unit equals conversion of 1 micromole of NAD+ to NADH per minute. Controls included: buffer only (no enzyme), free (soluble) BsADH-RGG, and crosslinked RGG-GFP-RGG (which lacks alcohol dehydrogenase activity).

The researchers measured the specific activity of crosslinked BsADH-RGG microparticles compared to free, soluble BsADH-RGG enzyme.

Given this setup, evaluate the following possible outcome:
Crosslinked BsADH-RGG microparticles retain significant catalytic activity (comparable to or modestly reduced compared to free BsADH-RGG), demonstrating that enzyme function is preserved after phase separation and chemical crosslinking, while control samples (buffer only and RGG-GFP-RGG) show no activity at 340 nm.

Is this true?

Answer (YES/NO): NO